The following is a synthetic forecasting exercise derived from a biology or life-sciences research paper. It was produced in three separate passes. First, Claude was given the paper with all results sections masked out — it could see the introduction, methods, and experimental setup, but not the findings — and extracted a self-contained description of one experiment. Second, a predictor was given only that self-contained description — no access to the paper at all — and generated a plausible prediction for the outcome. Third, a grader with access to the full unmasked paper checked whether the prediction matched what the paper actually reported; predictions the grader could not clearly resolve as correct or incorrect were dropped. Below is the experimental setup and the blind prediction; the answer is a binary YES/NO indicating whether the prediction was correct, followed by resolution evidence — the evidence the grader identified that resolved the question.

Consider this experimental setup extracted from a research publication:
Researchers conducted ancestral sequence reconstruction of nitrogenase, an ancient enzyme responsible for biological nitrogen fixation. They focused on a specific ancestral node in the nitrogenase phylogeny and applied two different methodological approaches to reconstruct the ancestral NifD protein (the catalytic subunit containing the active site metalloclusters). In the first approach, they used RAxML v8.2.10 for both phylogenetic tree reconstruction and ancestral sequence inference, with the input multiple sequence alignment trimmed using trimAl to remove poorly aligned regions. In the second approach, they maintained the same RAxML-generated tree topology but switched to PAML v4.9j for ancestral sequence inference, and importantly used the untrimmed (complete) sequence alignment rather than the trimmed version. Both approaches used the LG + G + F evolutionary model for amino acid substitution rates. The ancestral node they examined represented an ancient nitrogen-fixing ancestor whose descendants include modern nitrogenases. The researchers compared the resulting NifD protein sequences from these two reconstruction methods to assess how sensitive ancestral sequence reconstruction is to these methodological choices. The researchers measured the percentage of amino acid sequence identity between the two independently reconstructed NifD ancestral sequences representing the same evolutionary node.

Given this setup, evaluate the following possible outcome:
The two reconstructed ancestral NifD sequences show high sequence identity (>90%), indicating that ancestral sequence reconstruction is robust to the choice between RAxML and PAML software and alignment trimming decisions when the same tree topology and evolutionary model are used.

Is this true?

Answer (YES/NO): YES